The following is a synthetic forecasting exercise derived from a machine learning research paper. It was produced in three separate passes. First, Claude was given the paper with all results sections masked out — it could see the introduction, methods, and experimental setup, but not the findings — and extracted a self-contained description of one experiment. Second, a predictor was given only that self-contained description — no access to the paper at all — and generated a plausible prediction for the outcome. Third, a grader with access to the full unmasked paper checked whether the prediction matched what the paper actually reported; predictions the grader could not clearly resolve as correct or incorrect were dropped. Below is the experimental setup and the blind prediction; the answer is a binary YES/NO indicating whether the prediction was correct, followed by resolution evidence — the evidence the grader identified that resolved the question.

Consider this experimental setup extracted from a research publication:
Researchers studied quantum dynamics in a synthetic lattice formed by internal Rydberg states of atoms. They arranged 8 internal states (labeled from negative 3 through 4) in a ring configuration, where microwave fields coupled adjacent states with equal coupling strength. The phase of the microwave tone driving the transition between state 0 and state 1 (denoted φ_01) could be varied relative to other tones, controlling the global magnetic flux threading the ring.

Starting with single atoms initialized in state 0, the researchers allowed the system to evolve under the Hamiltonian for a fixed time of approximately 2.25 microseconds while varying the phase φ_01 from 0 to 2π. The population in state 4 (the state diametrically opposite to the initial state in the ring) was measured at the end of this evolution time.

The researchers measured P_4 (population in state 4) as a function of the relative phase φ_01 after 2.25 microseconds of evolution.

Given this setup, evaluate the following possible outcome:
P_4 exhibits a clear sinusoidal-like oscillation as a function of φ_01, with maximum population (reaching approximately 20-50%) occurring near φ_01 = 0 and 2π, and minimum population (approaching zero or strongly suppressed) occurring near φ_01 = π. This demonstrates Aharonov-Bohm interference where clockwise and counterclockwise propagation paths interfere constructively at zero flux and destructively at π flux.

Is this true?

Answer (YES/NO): NO